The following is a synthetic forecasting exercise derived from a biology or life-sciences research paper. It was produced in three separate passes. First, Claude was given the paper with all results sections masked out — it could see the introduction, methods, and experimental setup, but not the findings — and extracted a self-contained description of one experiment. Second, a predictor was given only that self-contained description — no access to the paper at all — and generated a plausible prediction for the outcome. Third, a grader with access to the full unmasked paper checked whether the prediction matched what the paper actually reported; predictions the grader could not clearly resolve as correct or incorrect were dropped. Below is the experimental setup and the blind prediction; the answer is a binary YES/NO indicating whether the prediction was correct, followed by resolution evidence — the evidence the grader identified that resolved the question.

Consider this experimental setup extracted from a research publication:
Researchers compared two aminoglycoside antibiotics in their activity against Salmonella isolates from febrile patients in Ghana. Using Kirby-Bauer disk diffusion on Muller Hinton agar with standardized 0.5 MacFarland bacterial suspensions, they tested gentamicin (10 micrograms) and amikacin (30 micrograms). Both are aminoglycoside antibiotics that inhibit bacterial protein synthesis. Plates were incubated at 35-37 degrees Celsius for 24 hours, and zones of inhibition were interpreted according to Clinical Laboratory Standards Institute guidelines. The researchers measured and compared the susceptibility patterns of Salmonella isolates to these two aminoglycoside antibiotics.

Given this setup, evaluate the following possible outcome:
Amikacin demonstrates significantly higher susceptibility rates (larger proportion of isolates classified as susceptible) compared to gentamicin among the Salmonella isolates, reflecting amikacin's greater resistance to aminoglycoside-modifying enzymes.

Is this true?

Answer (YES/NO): YES